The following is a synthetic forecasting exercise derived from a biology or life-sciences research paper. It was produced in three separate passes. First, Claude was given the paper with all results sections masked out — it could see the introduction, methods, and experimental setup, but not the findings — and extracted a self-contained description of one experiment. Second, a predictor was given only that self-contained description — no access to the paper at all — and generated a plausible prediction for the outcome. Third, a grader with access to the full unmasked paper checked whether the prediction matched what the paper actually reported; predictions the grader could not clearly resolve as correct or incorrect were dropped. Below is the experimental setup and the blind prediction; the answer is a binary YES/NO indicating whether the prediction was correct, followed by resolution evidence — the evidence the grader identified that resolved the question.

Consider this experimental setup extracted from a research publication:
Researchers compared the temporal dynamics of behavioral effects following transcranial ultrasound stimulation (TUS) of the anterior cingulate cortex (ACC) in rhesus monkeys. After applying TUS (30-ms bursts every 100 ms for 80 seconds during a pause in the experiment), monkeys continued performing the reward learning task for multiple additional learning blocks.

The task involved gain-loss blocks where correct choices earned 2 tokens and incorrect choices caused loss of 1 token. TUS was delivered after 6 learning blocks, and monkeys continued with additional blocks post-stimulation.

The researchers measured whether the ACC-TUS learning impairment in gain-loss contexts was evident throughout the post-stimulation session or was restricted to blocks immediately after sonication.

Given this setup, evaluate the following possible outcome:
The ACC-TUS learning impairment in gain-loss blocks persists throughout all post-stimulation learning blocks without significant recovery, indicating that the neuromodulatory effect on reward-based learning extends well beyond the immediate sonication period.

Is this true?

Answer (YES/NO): YES